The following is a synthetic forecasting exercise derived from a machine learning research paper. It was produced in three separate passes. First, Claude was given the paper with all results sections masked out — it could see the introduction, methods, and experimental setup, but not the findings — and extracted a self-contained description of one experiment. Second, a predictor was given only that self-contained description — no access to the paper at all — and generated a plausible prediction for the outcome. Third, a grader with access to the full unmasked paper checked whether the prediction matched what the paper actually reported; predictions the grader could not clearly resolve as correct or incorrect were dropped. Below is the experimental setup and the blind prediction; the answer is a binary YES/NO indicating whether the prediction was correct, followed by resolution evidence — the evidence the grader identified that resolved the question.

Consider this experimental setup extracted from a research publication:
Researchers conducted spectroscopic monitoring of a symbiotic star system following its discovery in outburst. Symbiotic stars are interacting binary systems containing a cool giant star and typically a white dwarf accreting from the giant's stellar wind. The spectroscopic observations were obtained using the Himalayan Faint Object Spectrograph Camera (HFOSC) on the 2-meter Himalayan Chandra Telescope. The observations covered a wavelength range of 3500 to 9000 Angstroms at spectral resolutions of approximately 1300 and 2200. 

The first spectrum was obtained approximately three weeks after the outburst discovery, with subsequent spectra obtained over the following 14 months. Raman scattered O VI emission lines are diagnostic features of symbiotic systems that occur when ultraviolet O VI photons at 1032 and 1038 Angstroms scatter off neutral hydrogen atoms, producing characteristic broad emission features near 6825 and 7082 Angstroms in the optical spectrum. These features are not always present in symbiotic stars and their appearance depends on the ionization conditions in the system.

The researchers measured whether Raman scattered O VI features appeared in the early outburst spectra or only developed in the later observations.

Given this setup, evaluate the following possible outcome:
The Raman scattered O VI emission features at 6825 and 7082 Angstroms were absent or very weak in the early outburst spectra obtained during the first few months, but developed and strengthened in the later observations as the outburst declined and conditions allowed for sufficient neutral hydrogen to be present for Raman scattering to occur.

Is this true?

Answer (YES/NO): YES